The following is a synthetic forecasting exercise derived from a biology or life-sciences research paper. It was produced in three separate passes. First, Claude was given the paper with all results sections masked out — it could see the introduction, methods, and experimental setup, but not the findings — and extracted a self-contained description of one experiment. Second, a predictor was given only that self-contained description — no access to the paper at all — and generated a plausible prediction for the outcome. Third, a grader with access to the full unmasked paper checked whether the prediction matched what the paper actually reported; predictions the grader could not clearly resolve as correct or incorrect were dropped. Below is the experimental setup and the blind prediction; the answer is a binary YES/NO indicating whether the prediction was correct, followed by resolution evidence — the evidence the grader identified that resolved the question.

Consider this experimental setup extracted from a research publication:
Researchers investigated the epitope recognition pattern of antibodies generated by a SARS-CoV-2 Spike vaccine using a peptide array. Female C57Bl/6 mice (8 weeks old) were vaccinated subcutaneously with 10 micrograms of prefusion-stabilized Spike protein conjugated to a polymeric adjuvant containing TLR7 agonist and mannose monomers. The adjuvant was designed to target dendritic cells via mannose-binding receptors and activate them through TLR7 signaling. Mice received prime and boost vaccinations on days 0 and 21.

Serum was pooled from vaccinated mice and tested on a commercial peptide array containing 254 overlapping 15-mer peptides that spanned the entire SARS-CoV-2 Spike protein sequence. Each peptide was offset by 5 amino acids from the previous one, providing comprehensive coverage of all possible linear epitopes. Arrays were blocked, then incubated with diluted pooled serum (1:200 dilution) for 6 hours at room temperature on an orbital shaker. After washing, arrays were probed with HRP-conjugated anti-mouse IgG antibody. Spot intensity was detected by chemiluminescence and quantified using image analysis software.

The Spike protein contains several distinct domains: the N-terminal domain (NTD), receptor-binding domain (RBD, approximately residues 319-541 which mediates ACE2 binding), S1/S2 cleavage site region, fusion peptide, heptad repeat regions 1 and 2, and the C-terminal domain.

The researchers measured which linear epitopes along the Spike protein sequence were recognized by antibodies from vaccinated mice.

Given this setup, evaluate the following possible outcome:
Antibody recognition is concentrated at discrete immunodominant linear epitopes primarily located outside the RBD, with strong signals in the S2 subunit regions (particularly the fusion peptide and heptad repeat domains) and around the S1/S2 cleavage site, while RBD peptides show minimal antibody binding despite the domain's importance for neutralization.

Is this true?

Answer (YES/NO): NO